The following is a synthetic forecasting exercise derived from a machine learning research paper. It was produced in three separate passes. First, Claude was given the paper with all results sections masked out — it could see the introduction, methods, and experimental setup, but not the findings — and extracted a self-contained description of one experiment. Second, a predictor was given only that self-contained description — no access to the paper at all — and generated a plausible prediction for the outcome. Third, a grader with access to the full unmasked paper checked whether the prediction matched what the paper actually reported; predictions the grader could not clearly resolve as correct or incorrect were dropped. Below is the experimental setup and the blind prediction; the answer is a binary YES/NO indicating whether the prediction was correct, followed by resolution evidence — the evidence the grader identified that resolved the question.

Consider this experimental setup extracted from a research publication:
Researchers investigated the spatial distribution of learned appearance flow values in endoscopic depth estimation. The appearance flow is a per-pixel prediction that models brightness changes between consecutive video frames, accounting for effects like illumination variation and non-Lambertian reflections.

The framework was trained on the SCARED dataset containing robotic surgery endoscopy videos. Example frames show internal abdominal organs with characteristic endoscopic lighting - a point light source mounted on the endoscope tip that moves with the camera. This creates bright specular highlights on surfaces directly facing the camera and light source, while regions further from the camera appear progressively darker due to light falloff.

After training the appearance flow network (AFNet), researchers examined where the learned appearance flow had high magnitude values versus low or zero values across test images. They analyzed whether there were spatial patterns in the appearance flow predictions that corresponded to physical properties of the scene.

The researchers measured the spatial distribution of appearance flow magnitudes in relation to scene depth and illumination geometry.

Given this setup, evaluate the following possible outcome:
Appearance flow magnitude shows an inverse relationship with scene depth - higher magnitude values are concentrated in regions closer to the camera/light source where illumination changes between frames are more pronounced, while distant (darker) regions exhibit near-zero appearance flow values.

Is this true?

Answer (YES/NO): YES